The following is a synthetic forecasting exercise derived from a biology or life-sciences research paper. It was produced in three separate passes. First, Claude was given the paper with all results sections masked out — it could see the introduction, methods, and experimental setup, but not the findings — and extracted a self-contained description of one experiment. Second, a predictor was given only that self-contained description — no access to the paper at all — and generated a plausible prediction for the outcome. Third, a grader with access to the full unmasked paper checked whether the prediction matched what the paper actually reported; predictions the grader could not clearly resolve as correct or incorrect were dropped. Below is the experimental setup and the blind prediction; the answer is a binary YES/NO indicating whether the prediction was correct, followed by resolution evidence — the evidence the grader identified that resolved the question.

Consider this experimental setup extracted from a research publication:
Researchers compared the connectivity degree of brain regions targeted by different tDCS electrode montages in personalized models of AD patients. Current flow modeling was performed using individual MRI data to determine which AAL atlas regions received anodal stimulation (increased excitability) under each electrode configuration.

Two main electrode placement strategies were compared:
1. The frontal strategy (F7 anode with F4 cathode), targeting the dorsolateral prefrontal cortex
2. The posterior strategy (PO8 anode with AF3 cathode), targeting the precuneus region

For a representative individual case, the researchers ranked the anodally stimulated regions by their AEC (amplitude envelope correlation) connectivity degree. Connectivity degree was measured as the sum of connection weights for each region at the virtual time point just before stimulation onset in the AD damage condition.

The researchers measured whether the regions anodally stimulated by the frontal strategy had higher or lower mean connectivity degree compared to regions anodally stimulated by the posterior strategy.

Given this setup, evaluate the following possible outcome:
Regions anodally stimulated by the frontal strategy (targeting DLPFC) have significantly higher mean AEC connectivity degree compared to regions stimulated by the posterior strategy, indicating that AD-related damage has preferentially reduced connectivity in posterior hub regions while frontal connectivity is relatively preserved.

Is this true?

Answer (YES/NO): YES